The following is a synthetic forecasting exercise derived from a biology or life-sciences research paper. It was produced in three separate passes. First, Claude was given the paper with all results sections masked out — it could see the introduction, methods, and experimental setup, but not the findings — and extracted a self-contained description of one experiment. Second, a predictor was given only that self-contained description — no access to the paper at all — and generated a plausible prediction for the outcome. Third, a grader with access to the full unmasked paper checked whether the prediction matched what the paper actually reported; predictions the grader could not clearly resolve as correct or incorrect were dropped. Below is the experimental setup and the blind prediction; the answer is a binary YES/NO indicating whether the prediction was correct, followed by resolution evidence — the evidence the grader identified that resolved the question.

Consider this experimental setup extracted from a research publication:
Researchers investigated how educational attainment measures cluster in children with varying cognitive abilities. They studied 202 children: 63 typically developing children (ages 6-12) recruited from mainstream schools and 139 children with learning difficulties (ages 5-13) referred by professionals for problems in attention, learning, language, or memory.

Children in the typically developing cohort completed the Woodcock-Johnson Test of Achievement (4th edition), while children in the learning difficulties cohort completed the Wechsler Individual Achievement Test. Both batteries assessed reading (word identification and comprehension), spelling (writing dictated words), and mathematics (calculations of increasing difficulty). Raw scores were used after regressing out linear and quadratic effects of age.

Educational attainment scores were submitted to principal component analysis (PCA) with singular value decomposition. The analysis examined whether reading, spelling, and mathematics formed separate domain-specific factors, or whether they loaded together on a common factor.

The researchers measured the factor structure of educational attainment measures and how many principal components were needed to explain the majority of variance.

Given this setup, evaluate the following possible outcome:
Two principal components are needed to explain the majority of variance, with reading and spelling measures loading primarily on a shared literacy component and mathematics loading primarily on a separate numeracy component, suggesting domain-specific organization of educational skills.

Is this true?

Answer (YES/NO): NO